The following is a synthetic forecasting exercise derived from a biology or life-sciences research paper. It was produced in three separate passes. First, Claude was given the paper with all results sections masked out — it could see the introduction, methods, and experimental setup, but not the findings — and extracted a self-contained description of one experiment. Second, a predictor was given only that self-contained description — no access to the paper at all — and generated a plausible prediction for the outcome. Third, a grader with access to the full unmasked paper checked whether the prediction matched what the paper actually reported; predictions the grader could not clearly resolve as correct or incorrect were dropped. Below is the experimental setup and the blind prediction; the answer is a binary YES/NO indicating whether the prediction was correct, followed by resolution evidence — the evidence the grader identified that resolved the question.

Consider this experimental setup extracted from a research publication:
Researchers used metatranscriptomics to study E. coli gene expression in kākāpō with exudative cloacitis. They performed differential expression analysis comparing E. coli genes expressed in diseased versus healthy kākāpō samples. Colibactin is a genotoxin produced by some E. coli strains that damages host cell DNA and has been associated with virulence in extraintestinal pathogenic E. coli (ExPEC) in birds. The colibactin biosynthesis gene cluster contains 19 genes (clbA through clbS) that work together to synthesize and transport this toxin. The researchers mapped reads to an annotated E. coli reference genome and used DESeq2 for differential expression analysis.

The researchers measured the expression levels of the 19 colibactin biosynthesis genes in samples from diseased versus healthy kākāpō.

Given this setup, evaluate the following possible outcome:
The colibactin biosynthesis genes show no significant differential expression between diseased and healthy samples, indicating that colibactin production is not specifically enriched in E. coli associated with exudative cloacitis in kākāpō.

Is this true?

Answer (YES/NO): NO